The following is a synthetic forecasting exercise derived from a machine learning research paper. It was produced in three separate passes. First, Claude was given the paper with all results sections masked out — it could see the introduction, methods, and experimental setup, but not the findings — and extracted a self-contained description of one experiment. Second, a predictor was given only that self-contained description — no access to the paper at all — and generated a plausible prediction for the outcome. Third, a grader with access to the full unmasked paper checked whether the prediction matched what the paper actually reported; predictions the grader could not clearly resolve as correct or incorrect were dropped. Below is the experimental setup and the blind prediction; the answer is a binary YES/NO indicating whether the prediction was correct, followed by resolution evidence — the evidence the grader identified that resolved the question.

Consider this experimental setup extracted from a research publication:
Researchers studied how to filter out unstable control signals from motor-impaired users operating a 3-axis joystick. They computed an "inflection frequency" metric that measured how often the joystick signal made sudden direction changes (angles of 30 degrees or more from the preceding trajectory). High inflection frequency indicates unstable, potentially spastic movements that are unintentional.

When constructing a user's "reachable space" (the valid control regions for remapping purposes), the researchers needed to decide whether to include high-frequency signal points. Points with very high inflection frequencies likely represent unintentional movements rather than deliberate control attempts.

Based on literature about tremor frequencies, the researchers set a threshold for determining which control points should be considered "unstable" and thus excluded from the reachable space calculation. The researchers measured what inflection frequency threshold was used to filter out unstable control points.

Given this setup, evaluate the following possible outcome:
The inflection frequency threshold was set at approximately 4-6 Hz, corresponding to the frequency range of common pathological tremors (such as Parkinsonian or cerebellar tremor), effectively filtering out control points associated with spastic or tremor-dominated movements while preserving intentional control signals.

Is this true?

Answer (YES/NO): NO